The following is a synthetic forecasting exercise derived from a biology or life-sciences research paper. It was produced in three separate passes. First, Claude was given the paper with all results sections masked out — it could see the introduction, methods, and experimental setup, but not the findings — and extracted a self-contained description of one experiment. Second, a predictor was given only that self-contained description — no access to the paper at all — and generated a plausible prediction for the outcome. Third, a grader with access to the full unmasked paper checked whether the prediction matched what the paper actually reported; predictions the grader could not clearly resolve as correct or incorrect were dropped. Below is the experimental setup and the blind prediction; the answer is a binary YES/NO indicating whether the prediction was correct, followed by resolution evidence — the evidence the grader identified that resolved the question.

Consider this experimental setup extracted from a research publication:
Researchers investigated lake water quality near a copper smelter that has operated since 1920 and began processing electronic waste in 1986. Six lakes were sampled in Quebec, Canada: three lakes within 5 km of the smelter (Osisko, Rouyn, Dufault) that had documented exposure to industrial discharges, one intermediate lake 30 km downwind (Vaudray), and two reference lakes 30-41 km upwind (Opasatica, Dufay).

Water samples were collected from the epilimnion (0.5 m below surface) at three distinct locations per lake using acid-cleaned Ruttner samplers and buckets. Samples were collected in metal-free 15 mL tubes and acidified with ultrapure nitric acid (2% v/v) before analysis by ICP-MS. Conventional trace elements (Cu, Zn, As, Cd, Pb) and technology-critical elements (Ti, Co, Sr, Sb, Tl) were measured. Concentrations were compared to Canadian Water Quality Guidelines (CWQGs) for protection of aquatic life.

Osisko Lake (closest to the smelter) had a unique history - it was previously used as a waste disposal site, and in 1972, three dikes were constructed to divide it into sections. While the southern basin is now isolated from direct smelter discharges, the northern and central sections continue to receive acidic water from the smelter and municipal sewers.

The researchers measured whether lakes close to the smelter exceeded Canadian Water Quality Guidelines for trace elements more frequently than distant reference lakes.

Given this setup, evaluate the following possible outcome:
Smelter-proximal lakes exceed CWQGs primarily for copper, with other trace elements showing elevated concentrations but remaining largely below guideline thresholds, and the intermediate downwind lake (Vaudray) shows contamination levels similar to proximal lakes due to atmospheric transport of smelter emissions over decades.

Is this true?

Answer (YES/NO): NO